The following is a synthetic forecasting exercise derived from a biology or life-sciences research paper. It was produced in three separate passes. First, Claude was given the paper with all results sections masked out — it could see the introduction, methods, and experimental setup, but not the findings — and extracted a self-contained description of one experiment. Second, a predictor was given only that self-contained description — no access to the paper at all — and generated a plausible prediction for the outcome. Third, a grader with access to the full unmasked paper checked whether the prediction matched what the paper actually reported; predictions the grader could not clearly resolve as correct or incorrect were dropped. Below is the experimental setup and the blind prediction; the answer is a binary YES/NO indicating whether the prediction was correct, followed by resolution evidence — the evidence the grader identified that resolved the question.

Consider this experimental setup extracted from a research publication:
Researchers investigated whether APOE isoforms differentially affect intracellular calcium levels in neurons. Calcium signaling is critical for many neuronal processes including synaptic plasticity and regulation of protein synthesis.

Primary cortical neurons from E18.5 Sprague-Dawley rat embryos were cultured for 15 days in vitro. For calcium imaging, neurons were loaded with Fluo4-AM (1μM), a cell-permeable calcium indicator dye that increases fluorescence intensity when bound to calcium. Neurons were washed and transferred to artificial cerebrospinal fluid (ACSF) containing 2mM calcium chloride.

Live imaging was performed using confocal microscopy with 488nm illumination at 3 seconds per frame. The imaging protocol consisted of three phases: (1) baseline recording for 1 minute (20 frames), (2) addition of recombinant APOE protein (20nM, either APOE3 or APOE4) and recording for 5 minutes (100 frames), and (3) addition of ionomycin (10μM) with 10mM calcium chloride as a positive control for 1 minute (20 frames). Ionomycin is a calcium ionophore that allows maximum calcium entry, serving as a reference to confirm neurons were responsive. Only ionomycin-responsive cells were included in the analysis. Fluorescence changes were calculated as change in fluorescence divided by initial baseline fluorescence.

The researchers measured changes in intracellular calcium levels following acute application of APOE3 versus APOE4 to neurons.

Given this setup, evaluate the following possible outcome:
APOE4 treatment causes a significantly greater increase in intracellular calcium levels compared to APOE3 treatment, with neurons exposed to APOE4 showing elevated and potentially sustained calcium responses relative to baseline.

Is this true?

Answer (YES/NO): YES